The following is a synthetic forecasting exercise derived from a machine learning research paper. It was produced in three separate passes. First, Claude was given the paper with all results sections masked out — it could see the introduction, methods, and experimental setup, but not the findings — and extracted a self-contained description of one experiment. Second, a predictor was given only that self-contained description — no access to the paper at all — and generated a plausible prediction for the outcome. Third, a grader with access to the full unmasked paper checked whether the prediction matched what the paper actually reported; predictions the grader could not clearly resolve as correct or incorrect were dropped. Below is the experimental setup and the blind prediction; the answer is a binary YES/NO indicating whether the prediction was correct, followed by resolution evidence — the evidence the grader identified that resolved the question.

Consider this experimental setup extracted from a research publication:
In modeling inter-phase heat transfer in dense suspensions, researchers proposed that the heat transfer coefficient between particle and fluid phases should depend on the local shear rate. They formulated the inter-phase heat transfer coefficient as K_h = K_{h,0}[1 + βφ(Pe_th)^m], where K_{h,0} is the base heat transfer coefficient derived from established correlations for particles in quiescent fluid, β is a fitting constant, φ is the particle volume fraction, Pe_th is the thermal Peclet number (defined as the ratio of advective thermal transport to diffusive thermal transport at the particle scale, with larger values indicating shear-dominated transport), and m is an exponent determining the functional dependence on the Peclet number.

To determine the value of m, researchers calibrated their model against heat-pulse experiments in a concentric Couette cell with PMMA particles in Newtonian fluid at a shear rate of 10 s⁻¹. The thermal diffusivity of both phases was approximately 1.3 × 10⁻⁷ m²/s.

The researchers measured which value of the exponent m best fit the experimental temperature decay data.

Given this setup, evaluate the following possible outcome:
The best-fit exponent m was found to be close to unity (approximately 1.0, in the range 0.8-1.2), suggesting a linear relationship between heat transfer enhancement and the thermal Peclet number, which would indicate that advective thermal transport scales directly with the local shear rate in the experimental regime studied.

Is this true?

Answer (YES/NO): YES